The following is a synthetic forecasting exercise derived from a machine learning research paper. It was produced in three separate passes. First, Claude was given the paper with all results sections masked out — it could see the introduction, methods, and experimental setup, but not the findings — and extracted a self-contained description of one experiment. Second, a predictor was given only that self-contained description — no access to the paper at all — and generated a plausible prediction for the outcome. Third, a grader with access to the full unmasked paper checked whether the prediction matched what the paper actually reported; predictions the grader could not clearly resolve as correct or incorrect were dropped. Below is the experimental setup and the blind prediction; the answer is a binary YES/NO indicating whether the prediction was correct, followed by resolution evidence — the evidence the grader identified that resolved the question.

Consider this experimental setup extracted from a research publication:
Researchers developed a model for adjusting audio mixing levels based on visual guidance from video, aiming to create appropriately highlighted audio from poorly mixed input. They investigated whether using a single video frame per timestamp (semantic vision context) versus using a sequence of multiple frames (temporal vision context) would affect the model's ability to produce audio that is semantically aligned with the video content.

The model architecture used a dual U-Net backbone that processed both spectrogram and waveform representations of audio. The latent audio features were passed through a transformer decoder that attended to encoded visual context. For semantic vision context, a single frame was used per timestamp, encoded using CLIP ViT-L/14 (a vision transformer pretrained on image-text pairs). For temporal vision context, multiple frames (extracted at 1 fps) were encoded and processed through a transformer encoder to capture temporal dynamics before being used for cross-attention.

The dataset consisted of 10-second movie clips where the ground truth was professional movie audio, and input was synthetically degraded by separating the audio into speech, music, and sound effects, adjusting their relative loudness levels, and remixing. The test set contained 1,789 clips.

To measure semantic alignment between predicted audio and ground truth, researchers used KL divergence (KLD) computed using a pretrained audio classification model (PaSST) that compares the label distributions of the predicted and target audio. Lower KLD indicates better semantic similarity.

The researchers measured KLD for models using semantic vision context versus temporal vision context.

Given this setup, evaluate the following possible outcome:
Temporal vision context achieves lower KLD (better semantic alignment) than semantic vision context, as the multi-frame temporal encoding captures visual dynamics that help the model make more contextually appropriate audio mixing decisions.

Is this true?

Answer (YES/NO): YES